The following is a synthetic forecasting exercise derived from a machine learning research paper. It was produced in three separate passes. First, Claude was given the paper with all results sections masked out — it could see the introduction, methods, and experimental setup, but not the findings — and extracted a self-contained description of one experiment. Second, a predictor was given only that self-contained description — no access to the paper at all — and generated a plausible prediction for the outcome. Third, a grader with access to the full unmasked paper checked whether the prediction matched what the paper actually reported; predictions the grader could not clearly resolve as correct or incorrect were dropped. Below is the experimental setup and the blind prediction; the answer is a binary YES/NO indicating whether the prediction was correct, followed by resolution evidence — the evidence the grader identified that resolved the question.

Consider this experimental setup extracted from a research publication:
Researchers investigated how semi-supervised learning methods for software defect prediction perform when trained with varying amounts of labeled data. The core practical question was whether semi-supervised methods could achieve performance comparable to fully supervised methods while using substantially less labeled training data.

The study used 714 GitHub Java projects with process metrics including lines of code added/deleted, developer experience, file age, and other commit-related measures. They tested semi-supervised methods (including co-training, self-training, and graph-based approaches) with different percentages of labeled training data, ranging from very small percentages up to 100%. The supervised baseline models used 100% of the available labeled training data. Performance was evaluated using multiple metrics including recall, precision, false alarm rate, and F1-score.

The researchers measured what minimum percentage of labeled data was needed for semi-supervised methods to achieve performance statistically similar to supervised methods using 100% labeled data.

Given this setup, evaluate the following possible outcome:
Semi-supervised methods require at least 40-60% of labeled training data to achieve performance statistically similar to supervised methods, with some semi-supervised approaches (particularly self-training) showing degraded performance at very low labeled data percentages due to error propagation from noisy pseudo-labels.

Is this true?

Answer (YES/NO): NO